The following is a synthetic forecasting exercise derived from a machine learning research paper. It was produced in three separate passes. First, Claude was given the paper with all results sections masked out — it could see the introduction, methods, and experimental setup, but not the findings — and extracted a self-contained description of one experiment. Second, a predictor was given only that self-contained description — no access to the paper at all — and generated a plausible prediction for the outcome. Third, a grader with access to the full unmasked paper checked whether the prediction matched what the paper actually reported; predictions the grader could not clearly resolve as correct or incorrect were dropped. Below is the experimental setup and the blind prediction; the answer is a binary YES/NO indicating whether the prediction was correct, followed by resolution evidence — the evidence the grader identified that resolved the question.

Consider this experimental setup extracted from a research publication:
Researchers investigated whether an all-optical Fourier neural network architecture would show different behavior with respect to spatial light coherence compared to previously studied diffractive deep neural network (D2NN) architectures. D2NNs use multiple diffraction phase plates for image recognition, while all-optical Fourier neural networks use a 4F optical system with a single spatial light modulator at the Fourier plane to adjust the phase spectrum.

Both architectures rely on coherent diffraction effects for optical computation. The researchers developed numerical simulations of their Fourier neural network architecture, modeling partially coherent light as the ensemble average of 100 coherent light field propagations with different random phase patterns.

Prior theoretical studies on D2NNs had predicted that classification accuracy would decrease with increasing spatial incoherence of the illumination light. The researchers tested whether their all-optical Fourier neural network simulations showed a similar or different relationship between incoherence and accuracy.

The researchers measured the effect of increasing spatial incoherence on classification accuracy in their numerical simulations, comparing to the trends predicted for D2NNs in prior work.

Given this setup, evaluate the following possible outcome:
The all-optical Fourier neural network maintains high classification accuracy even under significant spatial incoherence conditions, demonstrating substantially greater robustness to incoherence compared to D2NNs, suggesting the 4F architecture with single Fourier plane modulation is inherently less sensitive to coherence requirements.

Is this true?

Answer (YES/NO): NO